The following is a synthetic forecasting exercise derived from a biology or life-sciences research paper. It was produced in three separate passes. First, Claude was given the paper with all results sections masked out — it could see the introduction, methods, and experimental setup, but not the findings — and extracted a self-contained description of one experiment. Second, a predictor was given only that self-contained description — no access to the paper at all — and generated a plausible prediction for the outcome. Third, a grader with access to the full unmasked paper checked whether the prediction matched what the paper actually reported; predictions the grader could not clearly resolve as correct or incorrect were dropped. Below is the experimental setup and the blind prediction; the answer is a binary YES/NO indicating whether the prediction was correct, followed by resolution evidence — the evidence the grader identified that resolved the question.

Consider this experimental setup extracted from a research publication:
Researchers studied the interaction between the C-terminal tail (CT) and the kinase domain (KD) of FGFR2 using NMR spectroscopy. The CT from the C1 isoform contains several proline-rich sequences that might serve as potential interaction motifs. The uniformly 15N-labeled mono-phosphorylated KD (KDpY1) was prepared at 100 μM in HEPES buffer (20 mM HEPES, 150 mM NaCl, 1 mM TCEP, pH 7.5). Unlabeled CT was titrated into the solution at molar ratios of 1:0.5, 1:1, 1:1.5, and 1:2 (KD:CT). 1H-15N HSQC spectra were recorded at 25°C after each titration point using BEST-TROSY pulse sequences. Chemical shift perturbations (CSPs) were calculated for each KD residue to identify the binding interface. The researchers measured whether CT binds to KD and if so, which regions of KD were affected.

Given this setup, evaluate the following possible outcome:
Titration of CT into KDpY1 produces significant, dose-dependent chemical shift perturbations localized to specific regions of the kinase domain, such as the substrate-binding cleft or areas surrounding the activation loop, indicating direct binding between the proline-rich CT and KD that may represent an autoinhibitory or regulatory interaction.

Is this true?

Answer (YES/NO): YES